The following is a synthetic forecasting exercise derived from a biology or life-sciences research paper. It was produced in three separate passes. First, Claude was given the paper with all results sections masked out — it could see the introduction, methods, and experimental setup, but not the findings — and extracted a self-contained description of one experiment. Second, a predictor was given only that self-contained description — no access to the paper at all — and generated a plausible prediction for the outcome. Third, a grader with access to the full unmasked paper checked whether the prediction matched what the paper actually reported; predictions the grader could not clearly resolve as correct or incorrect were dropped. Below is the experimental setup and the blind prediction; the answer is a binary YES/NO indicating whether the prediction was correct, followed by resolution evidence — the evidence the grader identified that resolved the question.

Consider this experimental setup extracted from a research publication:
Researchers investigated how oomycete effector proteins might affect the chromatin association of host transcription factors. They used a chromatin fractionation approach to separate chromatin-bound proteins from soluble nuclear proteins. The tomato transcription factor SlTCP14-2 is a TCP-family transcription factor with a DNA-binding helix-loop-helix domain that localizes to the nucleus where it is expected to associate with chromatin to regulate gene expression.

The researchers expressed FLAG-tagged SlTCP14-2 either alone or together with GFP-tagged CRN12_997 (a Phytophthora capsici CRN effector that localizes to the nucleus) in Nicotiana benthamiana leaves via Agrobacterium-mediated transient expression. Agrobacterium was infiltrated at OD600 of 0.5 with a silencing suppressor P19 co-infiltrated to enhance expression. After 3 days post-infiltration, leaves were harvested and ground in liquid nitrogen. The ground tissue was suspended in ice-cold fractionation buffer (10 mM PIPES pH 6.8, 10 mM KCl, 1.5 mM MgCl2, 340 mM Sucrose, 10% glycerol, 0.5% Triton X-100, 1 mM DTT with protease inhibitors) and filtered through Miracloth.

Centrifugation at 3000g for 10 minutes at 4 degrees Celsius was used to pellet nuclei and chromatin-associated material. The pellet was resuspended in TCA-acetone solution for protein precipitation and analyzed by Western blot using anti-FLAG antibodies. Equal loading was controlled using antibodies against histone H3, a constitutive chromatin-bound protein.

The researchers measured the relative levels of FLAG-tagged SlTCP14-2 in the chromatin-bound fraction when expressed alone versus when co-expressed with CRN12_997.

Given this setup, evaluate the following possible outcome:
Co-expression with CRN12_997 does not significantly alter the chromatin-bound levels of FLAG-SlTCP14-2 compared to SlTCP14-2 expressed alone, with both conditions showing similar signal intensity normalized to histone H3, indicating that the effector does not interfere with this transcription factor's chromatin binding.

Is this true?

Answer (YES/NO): NO